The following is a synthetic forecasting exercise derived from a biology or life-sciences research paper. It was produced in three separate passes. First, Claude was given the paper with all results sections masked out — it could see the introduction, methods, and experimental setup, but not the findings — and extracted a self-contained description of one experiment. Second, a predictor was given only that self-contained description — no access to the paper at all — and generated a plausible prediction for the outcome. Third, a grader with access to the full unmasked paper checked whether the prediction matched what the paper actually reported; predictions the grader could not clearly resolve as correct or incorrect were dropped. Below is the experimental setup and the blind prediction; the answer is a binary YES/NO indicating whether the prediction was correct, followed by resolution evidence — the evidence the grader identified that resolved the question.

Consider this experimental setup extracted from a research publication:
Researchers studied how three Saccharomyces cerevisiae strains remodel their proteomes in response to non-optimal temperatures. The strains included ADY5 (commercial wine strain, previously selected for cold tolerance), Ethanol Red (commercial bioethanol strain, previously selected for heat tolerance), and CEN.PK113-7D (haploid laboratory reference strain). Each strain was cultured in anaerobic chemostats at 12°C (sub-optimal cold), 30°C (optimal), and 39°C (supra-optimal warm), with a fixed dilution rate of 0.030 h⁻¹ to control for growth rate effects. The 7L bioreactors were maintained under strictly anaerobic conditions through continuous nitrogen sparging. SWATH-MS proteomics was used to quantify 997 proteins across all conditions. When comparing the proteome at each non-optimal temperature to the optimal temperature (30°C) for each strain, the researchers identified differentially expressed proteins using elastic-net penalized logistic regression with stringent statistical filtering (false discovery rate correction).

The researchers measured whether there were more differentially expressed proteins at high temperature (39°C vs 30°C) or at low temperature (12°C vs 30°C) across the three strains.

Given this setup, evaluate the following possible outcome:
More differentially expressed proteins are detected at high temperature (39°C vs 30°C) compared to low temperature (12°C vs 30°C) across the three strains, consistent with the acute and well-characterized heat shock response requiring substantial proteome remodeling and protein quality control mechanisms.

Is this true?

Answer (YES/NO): NO